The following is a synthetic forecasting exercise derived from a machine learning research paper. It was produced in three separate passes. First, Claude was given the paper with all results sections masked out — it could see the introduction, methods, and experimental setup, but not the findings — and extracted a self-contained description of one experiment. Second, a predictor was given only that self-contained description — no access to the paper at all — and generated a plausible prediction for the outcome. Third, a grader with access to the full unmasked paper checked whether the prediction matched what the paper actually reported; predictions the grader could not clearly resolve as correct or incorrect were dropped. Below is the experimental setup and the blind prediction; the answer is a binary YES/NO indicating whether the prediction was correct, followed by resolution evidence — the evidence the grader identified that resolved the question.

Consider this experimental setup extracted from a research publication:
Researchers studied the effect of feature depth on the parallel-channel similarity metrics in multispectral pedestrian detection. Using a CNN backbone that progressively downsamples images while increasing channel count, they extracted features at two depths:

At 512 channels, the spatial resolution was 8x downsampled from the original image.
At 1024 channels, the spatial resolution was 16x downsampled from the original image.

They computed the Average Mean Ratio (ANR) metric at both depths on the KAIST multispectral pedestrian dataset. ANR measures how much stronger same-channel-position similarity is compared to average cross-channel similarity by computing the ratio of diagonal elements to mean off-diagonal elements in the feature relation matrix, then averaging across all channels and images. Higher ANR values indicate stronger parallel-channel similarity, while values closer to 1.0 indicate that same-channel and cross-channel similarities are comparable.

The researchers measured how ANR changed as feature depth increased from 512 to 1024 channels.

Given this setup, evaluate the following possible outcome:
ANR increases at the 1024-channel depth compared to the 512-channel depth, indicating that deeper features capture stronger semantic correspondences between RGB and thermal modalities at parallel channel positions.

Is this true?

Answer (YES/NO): NO